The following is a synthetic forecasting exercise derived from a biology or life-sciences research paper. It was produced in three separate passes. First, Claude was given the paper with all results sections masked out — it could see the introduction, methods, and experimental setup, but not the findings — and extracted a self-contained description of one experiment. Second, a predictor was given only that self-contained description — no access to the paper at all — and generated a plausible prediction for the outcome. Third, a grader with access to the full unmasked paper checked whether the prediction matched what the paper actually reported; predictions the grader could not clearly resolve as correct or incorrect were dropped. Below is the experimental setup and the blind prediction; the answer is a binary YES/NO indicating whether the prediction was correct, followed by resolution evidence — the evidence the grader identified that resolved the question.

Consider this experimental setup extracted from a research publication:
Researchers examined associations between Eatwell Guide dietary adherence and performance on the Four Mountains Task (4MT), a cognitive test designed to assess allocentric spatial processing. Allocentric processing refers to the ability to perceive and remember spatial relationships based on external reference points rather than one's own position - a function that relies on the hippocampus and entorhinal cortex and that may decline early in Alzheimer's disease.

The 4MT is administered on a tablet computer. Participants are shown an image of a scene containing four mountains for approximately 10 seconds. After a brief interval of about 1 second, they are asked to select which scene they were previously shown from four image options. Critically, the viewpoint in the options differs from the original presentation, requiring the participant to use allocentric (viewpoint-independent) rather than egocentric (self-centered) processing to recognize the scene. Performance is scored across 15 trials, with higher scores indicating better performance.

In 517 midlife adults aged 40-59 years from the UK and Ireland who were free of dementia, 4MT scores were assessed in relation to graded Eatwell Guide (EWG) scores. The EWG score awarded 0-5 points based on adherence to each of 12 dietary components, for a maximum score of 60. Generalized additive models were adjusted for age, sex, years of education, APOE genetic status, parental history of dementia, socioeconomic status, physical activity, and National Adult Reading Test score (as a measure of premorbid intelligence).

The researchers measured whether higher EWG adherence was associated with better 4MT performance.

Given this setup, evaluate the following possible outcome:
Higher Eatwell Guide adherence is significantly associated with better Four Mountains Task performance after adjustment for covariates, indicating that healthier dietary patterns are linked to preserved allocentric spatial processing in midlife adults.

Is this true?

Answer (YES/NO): NO